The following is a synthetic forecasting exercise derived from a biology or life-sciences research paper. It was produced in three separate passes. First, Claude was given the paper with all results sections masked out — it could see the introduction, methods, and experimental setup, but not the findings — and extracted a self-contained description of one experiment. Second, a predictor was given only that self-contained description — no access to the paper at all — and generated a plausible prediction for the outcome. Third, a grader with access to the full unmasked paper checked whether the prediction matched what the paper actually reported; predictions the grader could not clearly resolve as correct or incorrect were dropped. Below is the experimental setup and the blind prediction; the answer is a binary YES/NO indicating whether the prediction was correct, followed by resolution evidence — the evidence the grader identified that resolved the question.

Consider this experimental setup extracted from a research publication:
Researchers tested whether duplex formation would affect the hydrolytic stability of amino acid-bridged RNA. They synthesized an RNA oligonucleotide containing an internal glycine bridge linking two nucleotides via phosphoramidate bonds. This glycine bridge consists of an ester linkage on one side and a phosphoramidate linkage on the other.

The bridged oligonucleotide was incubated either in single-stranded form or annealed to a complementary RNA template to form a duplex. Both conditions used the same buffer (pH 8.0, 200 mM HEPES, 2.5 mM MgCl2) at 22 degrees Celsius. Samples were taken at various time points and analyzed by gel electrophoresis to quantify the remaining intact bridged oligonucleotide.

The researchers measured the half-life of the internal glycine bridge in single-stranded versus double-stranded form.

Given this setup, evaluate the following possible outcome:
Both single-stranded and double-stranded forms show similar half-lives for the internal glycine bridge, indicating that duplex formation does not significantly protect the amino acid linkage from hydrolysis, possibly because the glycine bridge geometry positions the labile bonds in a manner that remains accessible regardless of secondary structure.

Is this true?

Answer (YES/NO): NO